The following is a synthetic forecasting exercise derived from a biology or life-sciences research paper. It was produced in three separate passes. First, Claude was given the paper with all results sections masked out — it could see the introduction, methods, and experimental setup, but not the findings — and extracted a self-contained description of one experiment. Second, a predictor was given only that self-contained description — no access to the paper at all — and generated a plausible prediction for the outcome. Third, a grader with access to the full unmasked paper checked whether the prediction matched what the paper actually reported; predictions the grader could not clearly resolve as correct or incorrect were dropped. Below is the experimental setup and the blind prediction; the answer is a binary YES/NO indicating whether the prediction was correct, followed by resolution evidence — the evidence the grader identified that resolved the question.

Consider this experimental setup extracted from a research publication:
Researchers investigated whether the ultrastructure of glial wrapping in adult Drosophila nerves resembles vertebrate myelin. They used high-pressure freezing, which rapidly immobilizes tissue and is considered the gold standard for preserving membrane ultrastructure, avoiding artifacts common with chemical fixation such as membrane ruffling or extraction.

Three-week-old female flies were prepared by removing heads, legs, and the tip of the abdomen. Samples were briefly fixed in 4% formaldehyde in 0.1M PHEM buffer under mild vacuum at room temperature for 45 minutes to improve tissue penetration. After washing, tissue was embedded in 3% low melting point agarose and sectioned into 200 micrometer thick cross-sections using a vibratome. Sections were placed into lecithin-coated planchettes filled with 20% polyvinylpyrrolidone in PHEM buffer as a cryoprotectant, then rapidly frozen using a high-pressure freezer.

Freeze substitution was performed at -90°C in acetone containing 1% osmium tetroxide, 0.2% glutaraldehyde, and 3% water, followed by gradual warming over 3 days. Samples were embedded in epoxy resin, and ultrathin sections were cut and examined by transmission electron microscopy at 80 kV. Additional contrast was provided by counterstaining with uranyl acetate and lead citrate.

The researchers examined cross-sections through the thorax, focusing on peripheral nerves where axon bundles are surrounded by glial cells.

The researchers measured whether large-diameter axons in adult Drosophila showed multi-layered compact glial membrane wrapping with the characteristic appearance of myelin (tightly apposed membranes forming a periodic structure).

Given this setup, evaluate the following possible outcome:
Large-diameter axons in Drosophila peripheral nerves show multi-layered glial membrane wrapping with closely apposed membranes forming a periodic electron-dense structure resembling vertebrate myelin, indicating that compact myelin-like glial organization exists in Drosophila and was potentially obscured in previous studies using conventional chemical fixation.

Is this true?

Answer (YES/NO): NO